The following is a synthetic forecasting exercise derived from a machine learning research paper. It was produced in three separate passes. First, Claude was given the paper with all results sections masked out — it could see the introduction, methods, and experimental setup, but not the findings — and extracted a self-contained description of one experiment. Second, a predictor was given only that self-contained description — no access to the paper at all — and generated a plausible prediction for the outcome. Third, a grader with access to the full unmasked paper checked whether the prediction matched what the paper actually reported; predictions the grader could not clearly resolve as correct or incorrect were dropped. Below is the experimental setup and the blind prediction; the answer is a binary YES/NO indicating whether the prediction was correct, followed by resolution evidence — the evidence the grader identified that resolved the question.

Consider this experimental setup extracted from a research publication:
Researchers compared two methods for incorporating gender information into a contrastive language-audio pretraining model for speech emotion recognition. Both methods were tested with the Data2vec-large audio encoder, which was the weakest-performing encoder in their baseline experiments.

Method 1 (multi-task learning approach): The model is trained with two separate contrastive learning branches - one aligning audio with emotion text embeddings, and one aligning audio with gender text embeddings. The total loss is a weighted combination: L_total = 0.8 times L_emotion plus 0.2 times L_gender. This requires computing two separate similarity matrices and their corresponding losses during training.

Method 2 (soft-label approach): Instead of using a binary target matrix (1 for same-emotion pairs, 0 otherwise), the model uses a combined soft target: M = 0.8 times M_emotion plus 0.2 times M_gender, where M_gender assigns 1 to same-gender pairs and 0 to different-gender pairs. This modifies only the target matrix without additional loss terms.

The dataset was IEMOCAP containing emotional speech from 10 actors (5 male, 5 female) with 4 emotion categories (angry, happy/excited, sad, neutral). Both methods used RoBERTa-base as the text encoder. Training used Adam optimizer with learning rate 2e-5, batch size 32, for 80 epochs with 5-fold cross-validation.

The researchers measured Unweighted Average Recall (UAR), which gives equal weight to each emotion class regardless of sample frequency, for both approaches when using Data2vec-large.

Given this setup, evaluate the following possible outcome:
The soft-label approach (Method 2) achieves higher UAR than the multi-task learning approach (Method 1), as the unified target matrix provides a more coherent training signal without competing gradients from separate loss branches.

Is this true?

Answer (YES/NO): NO